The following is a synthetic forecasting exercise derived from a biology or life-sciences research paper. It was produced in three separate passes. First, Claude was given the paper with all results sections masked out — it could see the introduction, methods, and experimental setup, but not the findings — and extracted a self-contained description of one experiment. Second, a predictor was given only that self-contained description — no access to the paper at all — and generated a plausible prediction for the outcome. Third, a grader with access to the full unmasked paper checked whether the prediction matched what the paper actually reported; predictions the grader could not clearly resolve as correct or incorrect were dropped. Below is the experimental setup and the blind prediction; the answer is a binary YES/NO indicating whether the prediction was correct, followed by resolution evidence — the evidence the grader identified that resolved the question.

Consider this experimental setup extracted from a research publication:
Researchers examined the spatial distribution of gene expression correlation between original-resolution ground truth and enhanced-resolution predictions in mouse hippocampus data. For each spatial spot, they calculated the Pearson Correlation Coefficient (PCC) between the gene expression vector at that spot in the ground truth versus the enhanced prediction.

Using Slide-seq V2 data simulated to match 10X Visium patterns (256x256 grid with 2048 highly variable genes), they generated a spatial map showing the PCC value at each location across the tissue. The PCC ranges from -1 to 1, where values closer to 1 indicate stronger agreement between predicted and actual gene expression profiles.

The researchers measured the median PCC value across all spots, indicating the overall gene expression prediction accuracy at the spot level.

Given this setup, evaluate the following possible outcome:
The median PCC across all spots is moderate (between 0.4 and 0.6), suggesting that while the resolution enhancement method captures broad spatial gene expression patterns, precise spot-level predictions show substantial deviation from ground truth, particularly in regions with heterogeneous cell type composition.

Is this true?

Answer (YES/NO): NO